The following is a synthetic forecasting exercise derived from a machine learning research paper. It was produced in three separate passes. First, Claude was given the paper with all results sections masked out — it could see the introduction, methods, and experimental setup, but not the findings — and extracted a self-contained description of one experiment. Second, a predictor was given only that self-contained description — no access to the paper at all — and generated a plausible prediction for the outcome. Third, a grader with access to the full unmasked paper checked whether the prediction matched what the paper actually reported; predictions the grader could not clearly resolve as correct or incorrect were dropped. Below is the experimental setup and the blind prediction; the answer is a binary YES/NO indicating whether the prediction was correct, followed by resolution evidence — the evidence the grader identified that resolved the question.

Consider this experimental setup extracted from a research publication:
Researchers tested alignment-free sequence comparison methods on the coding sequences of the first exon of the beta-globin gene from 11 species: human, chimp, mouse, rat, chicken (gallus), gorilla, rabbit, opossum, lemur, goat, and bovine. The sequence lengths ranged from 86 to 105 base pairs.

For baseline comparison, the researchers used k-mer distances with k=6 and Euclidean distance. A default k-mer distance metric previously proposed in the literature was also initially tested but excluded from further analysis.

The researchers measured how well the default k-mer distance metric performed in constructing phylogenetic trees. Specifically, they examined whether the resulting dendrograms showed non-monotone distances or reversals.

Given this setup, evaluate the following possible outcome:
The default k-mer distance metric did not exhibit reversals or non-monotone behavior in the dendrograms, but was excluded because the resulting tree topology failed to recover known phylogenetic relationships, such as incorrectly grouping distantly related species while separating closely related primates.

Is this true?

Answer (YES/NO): NO